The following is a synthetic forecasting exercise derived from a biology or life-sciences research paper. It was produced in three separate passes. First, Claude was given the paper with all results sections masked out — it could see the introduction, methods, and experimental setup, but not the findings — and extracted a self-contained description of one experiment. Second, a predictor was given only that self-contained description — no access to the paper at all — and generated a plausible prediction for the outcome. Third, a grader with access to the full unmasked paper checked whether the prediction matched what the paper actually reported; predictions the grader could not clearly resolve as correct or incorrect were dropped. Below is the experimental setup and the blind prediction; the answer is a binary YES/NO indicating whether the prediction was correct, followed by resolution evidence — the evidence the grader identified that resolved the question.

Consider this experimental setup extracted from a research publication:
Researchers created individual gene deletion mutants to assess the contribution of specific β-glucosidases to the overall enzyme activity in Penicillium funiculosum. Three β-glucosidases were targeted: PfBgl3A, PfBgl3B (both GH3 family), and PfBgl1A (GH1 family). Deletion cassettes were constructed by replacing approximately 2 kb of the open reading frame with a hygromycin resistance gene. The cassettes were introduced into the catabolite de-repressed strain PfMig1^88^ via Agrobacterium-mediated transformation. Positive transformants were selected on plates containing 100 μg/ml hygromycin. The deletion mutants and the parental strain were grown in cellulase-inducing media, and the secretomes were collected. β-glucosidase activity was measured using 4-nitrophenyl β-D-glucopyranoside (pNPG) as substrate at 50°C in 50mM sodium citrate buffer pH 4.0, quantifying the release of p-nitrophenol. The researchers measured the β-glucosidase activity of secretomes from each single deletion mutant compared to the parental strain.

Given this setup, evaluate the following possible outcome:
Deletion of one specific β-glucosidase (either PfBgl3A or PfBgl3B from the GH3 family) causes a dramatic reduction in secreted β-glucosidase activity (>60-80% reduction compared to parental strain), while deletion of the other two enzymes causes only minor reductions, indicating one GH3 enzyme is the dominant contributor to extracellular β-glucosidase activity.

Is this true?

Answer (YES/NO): NO